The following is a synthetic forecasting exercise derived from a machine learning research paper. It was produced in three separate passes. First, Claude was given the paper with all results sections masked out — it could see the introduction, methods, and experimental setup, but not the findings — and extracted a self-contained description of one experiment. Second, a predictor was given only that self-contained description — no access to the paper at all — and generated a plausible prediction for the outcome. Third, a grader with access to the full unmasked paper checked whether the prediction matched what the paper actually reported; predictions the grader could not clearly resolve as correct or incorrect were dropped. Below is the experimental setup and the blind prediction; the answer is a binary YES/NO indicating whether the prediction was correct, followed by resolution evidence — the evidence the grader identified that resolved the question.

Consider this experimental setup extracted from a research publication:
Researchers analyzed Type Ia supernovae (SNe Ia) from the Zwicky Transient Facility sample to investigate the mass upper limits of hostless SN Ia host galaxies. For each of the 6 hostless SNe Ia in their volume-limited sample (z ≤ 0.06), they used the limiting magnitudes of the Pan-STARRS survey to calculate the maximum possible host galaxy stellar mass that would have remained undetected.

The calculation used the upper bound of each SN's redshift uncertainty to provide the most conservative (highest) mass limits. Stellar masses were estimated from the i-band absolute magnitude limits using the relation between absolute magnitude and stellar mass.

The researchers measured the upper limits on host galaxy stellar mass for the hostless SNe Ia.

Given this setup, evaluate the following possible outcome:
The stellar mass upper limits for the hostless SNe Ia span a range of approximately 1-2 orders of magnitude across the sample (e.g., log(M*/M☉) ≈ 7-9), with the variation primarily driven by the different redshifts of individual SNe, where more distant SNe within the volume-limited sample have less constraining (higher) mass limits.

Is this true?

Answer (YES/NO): NO